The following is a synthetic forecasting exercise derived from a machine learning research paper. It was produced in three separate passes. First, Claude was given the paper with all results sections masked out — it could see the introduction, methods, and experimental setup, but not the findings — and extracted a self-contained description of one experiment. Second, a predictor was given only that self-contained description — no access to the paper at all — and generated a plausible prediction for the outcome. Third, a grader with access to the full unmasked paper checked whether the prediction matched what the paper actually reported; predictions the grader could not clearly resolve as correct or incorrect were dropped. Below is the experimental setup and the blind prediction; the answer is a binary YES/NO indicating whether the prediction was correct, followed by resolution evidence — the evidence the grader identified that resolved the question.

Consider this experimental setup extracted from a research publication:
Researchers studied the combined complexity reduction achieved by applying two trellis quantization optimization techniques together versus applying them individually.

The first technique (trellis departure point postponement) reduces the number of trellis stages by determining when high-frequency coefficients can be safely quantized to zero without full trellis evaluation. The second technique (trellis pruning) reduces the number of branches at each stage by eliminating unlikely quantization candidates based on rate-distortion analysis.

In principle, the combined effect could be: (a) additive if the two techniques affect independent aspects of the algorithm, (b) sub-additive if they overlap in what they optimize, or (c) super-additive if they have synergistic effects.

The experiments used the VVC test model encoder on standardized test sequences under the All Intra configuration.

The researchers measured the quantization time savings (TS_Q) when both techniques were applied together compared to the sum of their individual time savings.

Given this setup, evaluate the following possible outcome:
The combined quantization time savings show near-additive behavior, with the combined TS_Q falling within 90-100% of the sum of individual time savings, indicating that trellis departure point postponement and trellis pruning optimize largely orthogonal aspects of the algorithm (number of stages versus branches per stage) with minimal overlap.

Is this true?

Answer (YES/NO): YES